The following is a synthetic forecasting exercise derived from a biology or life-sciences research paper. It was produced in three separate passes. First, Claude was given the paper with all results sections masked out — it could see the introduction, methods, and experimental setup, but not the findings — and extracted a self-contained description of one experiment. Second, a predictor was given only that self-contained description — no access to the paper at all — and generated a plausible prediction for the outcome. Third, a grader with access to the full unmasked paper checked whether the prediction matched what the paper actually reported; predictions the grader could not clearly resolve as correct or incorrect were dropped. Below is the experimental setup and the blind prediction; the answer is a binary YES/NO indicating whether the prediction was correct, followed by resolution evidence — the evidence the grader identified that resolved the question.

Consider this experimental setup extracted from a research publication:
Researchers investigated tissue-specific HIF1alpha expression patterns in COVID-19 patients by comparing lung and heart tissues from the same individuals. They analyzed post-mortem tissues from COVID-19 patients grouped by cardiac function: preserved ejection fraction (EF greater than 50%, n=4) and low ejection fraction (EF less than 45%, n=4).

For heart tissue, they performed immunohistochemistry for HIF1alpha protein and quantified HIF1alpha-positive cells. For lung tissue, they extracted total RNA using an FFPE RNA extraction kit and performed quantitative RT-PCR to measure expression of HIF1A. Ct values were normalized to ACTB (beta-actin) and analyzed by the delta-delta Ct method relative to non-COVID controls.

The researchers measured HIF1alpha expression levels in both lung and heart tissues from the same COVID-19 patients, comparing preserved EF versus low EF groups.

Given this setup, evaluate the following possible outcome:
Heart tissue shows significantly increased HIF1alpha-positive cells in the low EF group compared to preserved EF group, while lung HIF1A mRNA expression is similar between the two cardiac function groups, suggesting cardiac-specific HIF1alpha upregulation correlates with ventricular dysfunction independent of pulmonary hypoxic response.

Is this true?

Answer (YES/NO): NO